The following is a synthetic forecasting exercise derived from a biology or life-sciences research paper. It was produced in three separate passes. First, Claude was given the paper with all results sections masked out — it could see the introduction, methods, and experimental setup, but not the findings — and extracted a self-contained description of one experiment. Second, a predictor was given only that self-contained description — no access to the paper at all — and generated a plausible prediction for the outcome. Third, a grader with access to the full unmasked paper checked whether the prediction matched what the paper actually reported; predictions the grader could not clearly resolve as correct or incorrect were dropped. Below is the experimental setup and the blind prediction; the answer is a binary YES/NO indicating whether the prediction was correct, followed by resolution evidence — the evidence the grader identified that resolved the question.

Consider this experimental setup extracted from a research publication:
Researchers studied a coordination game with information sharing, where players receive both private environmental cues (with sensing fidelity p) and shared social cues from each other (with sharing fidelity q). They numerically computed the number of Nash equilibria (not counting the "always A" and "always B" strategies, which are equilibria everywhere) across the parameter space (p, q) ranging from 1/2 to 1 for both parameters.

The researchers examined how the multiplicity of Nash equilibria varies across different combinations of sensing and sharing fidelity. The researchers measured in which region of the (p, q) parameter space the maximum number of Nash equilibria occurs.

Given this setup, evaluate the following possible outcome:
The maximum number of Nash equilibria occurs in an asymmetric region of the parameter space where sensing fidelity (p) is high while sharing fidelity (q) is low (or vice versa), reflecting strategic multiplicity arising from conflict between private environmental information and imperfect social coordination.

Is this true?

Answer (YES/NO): YES